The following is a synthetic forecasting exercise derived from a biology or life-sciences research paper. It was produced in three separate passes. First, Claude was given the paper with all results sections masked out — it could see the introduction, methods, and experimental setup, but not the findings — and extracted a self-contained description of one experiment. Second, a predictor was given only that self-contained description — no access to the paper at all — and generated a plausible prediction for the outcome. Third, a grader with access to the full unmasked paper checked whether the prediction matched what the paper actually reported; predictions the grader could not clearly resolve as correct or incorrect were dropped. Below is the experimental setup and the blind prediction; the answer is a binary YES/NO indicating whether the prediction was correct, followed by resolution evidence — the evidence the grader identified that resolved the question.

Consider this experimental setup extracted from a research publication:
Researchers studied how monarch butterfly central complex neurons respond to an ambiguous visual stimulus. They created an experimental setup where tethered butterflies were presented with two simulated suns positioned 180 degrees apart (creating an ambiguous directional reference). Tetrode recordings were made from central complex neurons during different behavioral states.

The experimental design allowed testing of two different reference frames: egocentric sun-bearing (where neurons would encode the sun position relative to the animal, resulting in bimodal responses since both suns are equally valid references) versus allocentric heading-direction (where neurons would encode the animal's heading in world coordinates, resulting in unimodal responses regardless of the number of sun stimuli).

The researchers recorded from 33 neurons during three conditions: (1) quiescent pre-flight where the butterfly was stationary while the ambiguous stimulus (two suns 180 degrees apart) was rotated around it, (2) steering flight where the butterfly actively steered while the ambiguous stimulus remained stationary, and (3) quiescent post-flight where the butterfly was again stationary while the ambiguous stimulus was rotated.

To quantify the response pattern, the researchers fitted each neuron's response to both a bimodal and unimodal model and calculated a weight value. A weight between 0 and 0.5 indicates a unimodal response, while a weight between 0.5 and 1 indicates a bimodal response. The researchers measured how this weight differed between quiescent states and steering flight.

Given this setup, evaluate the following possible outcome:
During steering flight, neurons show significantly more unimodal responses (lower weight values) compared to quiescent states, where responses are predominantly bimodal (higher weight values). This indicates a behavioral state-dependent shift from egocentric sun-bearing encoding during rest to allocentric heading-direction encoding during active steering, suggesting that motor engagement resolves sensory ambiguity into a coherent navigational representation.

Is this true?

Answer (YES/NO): YES